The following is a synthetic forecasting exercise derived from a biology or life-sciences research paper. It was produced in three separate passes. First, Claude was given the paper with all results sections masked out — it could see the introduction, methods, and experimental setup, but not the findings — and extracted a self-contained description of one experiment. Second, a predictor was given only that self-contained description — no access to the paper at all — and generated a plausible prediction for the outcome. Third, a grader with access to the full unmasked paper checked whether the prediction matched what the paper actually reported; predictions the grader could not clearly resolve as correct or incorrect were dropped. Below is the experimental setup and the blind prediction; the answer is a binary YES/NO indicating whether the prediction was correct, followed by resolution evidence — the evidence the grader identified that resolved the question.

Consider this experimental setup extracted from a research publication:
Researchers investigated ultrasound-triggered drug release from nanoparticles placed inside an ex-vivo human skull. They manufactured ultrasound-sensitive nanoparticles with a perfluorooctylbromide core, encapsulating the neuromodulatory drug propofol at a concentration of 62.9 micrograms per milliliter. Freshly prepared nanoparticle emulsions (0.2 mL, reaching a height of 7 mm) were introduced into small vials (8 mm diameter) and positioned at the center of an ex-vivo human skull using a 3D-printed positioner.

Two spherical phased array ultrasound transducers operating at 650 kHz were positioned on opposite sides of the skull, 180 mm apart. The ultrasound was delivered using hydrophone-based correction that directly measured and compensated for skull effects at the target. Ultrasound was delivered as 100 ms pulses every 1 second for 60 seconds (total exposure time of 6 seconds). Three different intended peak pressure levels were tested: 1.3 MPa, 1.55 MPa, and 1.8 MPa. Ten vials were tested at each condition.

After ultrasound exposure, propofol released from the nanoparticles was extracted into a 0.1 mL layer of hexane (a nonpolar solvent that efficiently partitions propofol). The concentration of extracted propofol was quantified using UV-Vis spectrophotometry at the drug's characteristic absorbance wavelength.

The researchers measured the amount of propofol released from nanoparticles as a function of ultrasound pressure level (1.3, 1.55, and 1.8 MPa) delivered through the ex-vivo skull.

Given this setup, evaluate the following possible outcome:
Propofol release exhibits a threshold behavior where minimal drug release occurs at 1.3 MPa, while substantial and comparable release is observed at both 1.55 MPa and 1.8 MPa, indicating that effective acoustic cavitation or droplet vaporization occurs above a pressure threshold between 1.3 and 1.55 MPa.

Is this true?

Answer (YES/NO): NO